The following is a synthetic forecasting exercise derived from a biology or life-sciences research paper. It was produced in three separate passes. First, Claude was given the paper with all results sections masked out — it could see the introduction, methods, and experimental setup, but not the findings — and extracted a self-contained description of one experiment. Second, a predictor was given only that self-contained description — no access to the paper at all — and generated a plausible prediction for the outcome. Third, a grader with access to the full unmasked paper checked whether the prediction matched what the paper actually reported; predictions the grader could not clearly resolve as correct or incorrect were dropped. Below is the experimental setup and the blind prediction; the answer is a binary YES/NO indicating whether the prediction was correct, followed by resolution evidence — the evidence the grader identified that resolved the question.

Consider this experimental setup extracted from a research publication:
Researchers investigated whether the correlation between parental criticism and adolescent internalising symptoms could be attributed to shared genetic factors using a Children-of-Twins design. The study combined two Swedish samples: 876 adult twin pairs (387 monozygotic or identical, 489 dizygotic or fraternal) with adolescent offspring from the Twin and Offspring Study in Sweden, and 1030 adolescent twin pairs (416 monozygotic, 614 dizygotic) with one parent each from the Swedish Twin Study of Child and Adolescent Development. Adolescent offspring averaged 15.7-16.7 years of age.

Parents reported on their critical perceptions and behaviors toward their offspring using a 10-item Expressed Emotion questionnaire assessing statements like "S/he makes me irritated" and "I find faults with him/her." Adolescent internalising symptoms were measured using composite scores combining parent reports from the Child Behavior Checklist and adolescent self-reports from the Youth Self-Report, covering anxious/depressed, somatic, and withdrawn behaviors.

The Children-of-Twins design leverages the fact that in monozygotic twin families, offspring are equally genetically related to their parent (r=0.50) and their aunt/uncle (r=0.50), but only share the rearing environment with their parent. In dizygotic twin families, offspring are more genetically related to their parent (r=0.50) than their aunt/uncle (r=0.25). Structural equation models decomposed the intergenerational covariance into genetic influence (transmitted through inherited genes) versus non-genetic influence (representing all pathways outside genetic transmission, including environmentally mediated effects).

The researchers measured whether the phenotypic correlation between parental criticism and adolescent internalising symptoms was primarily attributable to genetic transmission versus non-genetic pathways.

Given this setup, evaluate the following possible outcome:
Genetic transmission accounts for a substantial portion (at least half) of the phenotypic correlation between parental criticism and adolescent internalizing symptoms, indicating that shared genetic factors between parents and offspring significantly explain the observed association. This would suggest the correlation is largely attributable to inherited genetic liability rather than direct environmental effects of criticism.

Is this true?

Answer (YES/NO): NO